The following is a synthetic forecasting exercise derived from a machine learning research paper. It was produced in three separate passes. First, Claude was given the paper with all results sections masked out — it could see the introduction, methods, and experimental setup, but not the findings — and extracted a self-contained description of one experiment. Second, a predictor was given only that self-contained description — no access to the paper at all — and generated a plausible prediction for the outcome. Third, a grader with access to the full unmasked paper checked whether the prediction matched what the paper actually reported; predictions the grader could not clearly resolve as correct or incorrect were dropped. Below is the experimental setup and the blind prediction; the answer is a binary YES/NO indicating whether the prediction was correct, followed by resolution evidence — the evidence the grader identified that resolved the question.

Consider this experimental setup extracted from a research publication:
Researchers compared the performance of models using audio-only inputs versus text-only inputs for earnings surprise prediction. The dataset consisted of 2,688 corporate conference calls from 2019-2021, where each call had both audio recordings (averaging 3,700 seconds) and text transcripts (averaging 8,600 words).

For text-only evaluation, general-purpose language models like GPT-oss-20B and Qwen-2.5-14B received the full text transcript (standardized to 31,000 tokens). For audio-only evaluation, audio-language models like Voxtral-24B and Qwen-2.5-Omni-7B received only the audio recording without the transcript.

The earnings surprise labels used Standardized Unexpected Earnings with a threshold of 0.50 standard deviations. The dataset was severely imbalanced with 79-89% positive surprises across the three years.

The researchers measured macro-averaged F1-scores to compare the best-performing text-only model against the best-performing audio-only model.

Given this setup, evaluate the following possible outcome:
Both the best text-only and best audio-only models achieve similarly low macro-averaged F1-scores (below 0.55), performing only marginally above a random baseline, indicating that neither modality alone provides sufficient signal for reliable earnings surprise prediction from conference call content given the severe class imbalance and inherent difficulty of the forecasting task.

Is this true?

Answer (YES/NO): YES